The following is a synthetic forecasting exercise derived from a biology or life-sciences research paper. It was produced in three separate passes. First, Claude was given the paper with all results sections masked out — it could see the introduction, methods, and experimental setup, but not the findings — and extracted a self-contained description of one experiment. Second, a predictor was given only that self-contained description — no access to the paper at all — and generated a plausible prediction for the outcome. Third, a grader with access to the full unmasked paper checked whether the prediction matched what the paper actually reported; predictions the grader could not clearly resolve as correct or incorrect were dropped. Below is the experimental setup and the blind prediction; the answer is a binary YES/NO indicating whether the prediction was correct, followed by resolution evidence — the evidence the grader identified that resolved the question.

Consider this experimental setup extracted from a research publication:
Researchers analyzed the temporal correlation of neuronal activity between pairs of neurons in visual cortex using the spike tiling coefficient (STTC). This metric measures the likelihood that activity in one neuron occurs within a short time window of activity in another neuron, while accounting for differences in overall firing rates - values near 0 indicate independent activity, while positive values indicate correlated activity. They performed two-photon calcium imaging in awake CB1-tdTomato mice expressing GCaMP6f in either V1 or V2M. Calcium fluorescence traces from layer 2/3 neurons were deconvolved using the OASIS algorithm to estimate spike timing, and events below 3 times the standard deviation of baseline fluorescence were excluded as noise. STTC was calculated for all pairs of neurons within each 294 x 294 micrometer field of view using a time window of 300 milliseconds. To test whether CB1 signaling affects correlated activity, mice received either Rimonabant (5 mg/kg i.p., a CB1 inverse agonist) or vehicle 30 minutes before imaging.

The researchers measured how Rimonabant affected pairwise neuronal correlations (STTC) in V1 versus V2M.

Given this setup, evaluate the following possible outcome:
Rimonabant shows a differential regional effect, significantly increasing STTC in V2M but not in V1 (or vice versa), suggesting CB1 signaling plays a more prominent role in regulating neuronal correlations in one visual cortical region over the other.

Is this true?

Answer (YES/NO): YES